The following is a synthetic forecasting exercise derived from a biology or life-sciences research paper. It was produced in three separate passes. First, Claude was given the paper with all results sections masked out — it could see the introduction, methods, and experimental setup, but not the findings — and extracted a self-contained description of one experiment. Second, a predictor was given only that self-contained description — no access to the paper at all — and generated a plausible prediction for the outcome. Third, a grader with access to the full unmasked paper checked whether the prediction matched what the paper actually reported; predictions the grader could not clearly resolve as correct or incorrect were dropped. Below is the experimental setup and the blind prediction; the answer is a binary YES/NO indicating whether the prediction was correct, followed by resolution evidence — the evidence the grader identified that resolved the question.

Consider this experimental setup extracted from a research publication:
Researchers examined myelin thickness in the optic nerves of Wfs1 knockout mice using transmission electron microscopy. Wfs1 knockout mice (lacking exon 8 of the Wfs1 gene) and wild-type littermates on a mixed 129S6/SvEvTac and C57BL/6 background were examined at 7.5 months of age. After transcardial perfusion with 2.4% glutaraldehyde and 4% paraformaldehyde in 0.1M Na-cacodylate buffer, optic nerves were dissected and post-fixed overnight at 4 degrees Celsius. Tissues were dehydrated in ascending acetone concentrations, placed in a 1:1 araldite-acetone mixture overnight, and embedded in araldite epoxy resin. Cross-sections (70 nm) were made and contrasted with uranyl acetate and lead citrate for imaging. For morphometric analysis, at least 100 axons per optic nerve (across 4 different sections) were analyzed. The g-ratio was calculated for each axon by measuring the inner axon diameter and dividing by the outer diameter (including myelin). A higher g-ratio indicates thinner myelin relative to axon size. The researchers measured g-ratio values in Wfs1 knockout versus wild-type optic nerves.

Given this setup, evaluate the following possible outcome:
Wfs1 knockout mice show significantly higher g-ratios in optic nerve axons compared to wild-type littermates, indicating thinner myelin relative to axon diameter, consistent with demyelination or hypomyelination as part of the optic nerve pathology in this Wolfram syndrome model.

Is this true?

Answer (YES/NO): YES